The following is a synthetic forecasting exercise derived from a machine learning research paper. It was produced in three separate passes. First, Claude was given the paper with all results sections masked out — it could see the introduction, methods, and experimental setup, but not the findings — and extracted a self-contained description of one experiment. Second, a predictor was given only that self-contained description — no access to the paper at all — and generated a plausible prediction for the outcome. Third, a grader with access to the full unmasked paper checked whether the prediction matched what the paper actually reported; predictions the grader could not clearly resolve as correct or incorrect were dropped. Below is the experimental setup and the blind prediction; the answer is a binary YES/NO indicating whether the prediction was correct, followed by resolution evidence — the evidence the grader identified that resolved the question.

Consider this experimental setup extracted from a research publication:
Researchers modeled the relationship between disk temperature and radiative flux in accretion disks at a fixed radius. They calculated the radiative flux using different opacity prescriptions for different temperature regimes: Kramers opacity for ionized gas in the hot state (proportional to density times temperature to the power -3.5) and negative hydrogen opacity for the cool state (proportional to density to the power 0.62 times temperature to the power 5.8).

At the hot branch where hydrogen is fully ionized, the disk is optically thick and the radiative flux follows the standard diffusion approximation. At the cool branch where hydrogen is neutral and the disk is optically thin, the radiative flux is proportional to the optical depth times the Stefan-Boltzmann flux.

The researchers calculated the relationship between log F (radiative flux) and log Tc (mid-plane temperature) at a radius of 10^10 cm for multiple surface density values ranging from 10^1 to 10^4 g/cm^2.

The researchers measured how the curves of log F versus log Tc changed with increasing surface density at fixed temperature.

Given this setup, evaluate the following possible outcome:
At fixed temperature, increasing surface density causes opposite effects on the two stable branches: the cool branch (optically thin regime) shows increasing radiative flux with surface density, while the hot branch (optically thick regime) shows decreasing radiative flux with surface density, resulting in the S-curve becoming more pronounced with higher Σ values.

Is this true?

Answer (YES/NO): YES